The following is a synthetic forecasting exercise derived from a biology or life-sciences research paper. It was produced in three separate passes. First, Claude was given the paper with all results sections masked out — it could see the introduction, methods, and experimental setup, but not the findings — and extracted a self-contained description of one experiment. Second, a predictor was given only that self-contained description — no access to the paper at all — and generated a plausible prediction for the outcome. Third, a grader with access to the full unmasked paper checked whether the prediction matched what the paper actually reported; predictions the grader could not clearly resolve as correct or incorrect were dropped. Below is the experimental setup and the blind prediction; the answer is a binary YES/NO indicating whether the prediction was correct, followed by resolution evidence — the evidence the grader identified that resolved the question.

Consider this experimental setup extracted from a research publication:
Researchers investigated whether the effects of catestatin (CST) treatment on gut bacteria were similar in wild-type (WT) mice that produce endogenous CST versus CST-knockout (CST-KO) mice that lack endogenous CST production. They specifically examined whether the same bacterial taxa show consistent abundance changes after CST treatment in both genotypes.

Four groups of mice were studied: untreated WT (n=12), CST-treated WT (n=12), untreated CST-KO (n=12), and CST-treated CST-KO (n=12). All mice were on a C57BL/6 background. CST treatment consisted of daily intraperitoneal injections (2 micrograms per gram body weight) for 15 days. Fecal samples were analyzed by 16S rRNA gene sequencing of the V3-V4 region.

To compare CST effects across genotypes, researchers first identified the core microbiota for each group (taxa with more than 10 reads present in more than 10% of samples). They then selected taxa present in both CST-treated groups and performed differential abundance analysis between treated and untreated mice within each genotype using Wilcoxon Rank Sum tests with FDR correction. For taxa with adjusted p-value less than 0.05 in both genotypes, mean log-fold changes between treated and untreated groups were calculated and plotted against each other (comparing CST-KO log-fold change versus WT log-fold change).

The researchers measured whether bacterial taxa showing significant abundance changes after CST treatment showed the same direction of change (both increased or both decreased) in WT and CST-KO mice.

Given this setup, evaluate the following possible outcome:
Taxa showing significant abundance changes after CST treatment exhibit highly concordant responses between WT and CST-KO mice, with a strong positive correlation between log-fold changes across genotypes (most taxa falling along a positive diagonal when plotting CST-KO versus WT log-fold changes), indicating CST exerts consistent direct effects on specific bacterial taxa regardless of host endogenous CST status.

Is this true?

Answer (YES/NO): NO